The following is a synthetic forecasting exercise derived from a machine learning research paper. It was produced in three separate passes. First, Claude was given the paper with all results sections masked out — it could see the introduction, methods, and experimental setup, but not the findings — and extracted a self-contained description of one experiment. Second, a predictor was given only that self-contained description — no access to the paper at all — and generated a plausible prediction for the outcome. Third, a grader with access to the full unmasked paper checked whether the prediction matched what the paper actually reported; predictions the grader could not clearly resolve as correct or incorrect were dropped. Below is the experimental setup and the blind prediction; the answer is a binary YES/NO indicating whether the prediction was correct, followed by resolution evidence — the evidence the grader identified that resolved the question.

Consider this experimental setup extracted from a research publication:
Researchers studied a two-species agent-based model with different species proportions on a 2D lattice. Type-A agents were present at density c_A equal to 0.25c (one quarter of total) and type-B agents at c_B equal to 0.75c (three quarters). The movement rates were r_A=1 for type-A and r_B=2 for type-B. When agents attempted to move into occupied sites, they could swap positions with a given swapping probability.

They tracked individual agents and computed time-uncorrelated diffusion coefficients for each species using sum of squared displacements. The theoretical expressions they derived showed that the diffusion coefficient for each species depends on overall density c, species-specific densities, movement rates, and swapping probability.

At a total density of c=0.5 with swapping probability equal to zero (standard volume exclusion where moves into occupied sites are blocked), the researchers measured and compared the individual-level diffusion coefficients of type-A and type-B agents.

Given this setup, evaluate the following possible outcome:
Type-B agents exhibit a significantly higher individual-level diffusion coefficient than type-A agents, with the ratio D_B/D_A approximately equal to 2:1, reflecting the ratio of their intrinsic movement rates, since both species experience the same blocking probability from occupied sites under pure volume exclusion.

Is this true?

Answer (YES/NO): YES